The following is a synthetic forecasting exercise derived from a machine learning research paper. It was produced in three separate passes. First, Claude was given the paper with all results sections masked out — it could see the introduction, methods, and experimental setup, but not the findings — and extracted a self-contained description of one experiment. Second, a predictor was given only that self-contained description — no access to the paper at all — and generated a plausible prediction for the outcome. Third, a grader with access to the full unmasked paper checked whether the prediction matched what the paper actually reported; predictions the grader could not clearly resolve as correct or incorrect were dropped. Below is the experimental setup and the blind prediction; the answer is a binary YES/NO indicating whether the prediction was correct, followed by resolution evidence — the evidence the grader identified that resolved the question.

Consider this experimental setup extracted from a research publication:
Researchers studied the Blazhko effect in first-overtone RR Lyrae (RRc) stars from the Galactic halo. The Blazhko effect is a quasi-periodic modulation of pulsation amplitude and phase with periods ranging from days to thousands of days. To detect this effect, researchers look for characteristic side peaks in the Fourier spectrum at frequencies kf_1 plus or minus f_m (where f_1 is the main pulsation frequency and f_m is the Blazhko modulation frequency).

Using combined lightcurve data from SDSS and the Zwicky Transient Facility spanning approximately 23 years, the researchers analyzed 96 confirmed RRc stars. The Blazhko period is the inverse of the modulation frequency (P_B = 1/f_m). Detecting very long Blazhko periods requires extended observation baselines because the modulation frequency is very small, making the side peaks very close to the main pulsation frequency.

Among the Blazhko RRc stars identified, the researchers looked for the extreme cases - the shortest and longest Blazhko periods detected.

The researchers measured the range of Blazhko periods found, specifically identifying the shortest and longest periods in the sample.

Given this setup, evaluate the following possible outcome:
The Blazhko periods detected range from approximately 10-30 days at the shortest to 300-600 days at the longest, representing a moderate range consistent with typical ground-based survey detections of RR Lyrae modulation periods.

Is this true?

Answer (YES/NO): NO